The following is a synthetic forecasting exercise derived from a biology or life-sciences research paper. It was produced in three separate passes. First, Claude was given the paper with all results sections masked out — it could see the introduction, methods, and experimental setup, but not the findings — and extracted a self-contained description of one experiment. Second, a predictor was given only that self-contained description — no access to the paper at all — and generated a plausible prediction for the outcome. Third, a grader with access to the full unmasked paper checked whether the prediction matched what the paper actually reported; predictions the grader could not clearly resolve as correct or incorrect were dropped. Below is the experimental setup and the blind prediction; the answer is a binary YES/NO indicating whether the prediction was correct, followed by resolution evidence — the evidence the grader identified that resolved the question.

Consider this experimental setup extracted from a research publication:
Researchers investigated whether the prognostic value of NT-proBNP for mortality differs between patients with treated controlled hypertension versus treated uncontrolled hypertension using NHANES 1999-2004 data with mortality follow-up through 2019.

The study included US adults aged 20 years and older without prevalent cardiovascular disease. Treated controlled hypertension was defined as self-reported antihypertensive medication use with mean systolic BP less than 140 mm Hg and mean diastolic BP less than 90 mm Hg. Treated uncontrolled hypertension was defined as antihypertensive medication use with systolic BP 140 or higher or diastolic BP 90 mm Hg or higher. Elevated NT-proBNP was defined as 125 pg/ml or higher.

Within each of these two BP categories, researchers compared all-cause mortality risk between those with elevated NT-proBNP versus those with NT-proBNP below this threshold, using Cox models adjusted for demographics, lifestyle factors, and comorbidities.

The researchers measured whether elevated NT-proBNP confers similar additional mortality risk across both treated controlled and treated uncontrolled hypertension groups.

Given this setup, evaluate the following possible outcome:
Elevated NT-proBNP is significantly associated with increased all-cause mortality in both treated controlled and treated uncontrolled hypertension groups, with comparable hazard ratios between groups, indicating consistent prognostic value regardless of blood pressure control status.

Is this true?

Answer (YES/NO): NO